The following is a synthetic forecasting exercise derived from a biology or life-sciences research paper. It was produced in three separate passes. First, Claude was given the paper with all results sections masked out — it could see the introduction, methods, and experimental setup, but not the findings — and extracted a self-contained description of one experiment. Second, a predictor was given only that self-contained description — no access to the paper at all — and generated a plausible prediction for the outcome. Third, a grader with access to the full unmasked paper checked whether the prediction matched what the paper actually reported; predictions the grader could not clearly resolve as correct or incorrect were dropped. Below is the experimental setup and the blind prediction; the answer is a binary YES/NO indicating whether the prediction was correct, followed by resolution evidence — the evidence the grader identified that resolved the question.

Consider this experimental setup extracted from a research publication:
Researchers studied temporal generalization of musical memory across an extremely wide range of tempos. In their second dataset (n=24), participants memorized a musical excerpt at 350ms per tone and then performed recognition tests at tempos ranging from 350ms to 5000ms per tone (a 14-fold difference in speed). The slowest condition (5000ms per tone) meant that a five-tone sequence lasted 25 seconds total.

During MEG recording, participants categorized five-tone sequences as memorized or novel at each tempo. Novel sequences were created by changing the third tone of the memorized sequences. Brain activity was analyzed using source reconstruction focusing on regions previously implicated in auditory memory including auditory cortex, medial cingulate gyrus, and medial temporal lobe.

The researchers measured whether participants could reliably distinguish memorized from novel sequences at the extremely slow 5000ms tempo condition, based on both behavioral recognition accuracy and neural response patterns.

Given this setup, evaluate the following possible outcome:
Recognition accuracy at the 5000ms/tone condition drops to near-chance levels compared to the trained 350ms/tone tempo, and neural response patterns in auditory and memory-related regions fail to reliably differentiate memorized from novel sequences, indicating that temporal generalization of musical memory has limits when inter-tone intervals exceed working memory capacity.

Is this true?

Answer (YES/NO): NO